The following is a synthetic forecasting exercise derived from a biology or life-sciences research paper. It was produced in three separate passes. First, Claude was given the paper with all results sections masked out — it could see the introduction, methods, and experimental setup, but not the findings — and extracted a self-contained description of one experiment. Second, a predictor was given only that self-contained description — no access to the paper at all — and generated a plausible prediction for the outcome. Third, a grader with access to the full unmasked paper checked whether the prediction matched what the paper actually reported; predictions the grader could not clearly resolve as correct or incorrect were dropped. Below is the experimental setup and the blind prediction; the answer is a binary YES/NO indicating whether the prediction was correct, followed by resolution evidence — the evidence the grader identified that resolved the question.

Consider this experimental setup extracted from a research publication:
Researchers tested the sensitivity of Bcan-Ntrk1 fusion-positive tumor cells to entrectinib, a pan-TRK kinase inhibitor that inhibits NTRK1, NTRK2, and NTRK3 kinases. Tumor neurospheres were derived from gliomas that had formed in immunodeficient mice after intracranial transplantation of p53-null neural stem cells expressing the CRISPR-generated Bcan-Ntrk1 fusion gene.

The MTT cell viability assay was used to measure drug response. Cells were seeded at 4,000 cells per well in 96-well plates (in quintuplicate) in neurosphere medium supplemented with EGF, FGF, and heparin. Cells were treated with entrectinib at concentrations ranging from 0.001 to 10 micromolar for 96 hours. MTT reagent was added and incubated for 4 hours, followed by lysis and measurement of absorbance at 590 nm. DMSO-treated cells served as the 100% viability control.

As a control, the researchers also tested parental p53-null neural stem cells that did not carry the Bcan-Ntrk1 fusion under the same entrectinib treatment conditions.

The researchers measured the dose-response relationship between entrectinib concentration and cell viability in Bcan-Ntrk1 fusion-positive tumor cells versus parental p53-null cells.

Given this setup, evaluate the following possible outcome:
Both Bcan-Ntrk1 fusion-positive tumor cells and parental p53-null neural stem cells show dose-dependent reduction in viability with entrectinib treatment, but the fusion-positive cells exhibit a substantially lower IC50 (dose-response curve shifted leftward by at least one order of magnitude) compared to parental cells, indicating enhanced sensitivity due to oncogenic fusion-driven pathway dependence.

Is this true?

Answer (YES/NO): NO